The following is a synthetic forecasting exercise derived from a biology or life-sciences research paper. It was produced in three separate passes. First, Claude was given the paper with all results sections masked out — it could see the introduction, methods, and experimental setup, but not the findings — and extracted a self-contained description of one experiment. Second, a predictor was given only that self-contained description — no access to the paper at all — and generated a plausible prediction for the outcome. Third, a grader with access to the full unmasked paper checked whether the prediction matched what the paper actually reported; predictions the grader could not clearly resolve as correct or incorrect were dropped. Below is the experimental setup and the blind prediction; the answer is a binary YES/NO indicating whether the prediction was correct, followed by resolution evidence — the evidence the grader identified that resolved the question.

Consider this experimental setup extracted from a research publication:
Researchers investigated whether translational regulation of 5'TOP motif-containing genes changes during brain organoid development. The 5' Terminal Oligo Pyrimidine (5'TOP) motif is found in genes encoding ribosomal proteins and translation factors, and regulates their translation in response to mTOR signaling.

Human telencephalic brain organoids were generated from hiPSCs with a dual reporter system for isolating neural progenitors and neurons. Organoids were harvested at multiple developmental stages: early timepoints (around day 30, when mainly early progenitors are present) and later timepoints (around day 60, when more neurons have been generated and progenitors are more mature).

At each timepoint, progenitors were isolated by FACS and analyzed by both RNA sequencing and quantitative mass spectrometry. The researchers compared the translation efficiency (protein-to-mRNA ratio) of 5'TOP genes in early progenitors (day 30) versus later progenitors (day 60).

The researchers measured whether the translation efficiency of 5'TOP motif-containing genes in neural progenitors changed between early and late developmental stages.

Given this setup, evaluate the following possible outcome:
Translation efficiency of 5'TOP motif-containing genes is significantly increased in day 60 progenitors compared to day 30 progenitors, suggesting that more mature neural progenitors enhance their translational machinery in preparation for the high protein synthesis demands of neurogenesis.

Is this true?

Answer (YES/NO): YES